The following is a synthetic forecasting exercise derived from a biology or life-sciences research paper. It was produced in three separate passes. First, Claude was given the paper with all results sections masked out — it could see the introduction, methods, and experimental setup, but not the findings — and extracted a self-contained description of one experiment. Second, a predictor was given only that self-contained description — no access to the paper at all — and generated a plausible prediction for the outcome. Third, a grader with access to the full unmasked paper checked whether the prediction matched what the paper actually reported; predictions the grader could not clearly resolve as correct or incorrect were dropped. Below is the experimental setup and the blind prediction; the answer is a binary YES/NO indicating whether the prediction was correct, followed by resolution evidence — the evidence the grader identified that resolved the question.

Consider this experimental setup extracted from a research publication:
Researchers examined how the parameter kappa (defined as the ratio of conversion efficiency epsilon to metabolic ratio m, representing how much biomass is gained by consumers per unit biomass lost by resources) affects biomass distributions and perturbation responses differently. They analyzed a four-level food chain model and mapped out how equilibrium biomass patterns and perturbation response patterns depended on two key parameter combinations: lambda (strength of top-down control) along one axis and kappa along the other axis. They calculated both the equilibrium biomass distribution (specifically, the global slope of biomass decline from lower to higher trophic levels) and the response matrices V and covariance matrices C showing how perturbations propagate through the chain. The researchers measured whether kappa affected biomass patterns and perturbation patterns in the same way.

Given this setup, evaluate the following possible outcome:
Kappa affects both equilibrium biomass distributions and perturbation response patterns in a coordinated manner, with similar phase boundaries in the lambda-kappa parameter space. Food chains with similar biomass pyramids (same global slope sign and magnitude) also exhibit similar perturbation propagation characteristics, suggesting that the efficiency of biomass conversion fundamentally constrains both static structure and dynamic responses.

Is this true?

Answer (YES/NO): NO